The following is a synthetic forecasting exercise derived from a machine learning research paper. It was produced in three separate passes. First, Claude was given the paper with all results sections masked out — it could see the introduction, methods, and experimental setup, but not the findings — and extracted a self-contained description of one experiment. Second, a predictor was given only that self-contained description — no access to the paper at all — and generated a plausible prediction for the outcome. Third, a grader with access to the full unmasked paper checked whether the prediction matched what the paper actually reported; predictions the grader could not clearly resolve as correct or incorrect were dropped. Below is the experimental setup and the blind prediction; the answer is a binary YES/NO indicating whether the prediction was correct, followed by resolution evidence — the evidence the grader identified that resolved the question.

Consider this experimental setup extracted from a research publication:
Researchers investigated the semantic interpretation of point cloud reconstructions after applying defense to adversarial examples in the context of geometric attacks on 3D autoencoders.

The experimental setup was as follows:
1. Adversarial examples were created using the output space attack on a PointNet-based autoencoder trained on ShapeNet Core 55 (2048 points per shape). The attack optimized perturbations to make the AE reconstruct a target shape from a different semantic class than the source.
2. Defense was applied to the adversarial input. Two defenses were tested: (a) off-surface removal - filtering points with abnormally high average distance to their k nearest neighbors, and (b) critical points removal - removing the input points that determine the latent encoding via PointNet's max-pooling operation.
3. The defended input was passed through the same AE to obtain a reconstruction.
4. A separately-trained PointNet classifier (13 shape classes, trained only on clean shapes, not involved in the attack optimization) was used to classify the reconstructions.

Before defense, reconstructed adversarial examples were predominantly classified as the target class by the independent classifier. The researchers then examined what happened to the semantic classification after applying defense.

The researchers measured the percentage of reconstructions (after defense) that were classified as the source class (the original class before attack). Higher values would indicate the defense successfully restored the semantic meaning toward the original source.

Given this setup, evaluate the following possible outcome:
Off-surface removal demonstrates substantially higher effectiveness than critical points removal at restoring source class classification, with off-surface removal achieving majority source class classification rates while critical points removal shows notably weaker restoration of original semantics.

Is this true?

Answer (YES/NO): NO